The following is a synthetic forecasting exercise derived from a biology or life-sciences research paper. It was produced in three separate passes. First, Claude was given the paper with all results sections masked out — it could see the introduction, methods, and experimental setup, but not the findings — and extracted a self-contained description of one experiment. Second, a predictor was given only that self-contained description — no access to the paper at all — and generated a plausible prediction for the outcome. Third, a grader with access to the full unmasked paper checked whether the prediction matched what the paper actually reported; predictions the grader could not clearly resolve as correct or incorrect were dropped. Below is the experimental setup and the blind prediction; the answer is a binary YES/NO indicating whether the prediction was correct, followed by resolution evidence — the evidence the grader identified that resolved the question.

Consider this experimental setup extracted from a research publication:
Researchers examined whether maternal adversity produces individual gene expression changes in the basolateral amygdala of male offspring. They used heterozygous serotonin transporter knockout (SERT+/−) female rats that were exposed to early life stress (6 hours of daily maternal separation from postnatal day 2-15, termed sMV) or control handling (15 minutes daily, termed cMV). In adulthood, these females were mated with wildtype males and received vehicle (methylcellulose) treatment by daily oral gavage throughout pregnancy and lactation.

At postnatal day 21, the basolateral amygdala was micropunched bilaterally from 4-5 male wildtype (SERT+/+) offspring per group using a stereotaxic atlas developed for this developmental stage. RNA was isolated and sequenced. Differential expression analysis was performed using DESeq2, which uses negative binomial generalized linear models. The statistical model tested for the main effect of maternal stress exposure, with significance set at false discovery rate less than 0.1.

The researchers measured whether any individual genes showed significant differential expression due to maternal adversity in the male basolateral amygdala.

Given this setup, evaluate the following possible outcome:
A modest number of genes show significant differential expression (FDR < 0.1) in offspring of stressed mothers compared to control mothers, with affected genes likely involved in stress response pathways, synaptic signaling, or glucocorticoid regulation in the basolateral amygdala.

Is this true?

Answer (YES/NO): NO